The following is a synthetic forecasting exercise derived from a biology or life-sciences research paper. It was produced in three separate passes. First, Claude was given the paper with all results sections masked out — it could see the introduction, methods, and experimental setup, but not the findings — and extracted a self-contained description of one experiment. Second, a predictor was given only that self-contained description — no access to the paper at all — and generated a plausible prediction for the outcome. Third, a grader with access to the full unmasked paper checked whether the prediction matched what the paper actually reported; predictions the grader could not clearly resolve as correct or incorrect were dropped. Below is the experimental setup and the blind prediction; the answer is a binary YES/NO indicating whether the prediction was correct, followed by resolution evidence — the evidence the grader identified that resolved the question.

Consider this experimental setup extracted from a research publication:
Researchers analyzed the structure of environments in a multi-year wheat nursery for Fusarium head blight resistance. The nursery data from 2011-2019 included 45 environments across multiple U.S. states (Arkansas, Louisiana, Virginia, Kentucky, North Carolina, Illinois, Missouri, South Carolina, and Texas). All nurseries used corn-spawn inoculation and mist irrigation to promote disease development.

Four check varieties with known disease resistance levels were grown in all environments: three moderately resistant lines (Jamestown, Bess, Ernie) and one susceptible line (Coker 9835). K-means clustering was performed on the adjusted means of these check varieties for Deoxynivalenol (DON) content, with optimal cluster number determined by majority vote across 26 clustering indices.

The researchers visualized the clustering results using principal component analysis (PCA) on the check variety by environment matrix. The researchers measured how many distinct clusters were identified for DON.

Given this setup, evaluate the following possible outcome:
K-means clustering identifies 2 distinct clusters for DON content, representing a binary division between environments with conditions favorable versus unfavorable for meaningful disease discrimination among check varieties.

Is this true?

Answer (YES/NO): NO